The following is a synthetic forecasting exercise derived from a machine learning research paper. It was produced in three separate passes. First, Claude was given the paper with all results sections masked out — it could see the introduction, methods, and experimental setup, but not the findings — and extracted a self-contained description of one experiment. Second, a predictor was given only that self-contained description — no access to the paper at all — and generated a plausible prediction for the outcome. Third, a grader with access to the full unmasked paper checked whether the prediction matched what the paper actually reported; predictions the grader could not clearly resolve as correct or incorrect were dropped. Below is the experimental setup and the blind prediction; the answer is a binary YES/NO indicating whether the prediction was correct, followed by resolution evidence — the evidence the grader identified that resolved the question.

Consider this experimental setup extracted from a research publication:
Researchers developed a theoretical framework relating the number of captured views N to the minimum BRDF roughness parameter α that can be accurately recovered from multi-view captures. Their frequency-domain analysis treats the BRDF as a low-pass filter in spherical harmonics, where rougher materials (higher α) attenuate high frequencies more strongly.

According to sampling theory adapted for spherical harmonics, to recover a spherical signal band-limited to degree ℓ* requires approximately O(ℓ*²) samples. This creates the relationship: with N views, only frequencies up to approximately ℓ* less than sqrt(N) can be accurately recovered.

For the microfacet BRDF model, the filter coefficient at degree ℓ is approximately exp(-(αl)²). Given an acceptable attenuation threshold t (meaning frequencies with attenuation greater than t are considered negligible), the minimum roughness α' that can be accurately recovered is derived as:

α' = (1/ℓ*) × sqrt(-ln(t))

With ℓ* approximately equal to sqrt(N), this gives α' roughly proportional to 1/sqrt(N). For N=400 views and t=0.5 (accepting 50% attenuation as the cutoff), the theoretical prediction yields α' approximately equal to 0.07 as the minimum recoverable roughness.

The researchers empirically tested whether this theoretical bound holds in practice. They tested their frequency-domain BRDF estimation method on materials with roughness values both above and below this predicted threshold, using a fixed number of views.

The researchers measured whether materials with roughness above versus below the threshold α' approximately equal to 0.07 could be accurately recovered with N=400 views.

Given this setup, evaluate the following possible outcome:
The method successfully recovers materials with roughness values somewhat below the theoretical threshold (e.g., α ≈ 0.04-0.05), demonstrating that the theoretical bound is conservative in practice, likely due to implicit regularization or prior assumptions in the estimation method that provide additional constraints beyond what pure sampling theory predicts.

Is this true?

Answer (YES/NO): NO